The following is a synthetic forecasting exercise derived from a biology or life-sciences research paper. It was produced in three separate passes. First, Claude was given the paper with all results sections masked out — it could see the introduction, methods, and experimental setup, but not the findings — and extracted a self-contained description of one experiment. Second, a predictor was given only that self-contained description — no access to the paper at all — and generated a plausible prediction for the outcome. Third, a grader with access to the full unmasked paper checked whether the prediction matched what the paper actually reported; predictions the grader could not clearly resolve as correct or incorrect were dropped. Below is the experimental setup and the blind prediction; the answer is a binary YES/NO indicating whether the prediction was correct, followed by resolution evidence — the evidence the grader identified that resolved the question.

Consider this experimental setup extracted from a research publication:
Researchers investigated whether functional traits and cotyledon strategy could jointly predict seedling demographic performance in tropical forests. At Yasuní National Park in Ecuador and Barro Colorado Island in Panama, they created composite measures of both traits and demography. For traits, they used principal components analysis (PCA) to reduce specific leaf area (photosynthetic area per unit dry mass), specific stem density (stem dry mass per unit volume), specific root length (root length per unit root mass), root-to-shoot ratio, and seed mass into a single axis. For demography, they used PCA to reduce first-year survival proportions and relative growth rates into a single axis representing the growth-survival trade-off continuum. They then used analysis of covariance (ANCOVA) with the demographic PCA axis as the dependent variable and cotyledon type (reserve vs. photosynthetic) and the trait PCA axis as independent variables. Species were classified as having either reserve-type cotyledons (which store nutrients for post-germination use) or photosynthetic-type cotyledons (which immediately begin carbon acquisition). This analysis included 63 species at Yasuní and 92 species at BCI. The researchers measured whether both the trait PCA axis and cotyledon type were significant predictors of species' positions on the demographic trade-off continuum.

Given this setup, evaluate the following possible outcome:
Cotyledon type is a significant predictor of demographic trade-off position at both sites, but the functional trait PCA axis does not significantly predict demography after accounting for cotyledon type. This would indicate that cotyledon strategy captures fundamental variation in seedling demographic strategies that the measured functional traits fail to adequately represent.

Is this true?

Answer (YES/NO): NO